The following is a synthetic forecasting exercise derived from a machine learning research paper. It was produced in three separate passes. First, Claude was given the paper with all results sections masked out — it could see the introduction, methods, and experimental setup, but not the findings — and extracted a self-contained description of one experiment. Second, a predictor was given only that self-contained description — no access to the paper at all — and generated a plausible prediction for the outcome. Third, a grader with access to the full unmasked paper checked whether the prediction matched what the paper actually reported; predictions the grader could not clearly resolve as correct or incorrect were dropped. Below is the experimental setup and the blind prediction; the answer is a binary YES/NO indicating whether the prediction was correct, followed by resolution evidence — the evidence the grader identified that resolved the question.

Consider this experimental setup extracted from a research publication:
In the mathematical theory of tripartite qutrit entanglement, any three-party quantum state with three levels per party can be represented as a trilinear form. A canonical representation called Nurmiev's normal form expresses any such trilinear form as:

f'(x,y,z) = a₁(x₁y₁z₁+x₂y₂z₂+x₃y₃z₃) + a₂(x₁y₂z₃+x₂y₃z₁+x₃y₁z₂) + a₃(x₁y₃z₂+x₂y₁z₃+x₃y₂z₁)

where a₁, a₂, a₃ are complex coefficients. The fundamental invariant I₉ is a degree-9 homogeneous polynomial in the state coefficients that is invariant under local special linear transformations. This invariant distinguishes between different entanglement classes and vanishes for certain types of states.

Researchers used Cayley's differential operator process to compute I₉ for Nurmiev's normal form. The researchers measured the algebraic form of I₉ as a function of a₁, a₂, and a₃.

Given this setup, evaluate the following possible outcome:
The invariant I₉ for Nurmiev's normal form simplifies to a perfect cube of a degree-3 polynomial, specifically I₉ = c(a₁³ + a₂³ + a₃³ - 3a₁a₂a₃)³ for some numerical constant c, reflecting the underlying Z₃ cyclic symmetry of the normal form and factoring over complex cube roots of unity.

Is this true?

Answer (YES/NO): NO